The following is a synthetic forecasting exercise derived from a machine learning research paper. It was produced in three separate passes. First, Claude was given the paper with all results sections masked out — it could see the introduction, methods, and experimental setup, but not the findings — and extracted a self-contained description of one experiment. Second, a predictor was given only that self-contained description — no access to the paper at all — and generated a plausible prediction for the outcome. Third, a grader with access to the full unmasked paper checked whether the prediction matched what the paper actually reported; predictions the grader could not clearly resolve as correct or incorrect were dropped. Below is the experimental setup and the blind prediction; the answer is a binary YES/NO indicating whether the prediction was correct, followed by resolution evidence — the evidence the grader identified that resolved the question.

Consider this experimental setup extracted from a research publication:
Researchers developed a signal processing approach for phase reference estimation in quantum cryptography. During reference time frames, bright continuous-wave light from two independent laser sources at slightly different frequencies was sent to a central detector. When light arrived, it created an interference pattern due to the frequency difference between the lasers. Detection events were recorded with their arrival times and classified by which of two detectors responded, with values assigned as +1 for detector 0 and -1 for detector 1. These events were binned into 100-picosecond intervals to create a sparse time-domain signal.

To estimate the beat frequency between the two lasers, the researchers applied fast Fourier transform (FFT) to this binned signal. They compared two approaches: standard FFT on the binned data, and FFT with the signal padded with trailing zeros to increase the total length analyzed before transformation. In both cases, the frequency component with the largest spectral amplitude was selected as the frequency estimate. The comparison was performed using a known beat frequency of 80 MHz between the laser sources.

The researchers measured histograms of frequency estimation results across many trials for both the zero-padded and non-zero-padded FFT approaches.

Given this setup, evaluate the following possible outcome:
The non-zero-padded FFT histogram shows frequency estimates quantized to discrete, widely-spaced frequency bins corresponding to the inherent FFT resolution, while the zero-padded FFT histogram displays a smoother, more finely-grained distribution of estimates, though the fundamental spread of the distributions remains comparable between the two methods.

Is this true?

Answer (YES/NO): NO